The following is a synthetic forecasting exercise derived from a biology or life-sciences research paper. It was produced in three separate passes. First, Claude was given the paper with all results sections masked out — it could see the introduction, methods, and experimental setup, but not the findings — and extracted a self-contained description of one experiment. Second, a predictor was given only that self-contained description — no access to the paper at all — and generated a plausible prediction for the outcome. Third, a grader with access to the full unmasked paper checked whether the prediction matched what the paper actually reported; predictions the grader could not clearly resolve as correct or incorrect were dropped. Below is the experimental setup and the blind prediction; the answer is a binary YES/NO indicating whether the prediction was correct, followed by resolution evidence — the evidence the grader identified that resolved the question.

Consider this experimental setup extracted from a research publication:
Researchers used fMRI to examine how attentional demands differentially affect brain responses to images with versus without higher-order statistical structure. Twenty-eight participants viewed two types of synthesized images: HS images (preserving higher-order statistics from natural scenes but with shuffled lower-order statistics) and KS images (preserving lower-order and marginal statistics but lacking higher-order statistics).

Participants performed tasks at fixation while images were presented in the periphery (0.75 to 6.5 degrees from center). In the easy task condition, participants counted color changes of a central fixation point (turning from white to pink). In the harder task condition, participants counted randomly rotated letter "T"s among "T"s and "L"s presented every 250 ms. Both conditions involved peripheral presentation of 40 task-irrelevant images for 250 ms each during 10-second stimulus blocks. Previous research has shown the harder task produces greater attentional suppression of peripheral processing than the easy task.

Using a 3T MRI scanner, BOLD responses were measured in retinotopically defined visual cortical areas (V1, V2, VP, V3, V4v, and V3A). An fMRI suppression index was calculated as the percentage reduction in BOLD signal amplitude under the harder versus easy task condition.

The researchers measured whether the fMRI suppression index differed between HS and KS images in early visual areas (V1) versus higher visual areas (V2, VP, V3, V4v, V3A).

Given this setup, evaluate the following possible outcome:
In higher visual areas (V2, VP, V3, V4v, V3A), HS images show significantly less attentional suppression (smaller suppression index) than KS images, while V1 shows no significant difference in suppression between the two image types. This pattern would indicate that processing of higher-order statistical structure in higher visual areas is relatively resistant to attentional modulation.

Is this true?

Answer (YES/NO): NO